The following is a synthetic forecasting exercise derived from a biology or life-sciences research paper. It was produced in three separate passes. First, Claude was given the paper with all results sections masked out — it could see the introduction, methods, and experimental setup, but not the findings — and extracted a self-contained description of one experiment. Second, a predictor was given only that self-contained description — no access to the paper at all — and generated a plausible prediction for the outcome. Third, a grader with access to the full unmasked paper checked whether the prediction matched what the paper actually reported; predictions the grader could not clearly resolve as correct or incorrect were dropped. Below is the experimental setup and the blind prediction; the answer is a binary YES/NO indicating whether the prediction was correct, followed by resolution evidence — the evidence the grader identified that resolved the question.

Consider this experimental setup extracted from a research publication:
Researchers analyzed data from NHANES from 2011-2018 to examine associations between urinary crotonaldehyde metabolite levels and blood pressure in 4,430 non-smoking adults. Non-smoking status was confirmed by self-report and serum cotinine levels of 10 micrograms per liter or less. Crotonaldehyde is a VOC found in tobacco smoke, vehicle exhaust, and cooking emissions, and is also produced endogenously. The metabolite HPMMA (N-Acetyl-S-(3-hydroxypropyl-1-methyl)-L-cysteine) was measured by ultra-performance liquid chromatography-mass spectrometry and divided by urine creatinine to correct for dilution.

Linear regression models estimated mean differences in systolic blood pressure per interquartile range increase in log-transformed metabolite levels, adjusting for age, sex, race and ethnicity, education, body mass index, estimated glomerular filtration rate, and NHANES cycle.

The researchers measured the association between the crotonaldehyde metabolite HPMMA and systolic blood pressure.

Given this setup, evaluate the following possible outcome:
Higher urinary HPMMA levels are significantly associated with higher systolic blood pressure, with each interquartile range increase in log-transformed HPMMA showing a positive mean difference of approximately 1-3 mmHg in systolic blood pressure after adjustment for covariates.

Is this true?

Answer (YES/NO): NO